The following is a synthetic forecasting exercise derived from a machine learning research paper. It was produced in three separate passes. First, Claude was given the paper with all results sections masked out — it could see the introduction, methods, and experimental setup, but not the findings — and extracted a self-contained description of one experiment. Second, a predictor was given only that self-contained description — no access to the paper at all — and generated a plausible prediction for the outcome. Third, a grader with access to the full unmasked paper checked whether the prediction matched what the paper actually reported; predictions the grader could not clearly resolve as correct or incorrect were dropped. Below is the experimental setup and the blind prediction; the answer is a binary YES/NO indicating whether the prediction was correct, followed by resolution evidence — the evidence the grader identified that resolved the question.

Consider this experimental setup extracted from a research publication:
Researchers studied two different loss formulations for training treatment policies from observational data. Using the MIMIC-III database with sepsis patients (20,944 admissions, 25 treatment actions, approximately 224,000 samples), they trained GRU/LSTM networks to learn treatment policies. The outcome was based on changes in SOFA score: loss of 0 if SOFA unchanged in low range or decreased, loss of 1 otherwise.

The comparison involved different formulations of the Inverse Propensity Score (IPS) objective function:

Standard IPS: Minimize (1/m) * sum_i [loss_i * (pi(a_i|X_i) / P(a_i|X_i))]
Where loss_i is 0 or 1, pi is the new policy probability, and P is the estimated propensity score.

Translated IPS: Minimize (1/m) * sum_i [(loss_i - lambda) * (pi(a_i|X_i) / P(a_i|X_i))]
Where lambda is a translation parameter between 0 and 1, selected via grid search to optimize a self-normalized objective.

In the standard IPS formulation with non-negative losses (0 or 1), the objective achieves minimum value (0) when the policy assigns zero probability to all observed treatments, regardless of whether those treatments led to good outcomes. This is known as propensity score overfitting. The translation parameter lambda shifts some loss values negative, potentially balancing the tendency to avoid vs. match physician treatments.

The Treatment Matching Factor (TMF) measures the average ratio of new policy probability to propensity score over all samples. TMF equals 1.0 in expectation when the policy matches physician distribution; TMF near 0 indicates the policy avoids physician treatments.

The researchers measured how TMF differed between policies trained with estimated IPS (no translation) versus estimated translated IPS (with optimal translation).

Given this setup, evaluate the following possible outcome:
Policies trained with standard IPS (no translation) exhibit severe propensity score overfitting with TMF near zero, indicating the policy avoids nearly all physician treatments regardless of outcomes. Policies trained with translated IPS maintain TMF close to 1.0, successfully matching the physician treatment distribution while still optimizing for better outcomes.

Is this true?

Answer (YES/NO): NO